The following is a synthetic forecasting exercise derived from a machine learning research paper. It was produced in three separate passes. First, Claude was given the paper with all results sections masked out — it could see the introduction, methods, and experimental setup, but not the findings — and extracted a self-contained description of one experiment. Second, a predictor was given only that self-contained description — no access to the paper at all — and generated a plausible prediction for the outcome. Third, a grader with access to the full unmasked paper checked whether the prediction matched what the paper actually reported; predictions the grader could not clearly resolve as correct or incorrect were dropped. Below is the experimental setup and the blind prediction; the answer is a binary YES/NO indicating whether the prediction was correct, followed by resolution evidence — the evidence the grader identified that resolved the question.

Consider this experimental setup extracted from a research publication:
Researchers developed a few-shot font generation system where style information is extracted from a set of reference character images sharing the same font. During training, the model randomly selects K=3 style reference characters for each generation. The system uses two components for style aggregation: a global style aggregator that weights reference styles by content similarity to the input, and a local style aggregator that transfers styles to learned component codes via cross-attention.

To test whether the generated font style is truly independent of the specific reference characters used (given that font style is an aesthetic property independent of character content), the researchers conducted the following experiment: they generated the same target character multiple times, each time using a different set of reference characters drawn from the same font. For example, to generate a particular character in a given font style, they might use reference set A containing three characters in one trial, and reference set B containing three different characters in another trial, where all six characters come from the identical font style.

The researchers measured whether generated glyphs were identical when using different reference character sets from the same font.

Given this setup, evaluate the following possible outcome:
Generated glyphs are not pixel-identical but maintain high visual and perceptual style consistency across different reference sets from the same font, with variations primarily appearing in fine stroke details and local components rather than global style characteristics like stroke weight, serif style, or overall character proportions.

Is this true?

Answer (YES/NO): NO